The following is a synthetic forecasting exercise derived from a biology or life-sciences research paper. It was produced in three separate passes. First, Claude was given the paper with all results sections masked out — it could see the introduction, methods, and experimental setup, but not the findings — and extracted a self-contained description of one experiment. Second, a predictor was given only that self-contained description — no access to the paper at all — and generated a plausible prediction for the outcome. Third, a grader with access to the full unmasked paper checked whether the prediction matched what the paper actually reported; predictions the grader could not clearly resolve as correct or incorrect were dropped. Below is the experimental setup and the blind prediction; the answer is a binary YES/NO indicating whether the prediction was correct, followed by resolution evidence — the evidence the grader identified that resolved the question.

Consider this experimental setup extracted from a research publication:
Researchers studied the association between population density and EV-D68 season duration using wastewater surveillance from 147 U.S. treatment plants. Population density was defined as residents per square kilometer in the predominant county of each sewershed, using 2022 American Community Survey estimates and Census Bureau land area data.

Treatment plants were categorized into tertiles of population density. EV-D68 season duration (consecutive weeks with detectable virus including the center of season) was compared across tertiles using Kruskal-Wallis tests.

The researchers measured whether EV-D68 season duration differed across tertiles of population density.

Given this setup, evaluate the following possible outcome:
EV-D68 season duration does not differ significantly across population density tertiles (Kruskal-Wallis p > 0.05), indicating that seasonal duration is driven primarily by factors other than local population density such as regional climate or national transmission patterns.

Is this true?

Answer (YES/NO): NO